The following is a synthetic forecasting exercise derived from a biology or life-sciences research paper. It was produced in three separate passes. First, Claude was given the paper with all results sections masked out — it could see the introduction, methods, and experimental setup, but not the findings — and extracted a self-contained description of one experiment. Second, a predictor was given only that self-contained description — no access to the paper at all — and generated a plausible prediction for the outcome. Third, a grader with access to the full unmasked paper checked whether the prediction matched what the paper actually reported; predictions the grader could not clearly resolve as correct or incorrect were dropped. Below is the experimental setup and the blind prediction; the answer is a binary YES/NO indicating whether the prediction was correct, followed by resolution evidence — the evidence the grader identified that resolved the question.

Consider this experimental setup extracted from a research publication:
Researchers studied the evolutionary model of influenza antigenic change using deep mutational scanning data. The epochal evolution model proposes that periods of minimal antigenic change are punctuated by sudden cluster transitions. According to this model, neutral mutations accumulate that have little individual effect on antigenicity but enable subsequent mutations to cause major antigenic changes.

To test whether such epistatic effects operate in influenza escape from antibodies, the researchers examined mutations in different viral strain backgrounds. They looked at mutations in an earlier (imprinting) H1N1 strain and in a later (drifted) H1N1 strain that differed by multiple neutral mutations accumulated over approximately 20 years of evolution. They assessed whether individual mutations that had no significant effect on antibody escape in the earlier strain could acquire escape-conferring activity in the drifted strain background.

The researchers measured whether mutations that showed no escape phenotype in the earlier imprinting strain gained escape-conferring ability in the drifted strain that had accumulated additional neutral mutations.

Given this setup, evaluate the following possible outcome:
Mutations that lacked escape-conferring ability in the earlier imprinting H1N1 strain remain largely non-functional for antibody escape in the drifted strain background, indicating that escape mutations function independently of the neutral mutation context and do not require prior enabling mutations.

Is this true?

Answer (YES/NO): NO